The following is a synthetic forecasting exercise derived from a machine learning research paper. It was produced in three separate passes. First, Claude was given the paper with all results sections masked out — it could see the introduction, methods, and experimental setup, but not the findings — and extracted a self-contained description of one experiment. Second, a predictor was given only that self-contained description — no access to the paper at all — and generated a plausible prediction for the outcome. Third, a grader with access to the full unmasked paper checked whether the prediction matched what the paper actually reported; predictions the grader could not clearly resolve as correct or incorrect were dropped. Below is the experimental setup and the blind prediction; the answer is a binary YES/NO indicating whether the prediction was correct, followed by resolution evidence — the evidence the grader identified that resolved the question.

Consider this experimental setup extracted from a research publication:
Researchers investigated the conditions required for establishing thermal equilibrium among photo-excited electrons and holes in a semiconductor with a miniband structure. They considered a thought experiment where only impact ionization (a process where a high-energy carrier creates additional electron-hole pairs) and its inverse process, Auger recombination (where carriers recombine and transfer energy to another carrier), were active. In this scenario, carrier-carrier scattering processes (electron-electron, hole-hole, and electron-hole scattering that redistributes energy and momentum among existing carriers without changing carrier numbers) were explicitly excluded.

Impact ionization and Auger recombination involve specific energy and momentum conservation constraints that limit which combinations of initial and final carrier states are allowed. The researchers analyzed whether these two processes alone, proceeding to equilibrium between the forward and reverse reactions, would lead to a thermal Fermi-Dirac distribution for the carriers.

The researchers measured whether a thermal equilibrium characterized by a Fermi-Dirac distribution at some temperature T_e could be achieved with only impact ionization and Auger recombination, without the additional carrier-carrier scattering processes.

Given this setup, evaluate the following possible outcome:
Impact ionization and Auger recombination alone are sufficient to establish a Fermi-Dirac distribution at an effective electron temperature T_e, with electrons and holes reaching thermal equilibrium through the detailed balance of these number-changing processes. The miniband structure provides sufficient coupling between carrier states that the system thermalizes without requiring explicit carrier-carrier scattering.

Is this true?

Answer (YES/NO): NO